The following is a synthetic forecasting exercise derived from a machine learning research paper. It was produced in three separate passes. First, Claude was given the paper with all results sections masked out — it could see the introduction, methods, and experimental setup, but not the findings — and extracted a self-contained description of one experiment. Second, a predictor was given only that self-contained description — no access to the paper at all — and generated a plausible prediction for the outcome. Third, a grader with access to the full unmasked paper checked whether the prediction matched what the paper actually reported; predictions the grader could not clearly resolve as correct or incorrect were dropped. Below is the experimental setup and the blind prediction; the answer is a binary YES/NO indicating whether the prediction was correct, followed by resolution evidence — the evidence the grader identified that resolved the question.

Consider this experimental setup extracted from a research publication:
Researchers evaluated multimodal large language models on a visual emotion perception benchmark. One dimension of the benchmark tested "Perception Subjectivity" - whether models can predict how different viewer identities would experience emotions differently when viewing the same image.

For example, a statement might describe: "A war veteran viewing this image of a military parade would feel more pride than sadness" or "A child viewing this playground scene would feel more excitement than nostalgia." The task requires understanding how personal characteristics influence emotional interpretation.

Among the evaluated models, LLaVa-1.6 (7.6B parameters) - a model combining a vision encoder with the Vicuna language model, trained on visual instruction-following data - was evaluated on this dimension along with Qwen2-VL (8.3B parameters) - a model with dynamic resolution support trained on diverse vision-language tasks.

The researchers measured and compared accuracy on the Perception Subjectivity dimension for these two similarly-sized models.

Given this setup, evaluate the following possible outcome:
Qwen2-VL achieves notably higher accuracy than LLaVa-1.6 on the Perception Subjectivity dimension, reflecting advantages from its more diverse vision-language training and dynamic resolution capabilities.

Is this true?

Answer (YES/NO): YES